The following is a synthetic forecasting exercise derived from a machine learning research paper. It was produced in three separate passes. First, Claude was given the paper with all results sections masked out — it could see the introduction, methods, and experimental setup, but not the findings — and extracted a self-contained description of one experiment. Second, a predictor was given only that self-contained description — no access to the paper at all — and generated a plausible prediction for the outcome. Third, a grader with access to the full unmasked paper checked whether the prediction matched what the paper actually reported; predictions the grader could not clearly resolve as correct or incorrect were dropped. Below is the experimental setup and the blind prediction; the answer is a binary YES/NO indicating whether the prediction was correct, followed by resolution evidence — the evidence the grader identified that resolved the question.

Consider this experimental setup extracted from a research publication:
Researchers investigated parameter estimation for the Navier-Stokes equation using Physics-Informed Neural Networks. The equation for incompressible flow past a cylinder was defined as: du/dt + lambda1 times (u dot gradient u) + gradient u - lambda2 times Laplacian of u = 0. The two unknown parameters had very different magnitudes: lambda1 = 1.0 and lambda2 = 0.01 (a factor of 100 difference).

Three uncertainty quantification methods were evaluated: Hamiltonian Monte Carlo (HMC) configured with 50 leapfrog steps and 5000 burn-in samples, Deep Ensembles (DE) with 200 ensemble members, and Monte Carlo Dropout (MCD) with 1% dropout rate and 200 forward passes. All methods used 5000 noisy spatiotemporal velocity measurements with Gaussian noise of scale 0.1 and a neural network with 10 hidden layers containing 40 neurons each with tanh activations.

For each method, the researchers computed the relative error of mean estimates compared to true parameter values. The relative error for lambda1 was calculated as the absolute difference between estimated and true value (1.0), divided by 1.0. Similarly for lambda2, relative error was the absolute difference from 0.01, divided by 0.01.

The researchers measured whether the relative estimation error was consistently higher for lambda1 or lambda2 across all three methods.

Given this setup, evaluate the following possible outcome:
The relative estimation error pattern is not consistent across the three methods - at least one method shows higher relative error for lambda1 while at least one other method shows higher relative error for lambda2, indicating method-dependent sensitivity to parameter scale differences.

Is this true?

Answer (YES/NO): NO